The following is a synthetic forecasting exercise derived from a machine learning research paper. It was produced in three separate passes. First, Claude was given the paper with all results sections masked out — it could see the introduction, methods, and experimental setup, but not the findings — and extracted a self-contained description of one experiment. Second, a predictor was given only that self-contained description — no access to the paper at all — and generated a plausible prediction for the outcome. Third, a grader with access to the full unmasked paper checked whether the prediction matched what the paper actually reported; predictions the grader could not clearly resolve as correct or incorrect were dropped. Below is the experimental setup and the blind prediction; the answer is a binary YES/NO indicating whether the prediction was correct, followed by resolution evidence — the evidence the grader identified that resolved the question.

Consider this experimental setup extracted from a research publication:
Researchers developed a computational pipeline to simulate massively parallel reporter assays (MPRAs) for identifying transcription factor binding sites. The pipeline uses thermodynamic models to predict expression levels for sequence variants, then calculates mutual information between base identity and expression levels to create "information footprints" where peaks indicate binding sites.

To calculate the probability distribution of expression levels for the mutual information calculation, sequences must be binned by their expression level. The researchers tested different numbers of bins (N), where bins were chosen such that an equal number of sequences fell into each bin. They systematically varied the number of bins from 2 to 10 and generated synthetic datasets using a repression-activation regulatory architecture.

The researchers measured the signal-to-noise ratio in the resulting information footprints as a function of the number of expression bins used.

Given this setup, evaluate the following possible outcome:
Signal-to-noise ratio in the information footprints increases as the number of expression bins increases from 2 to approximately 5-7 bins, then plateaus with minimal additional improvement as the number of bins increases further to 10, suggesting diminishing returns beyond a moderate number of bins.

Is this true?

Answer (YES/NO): NO